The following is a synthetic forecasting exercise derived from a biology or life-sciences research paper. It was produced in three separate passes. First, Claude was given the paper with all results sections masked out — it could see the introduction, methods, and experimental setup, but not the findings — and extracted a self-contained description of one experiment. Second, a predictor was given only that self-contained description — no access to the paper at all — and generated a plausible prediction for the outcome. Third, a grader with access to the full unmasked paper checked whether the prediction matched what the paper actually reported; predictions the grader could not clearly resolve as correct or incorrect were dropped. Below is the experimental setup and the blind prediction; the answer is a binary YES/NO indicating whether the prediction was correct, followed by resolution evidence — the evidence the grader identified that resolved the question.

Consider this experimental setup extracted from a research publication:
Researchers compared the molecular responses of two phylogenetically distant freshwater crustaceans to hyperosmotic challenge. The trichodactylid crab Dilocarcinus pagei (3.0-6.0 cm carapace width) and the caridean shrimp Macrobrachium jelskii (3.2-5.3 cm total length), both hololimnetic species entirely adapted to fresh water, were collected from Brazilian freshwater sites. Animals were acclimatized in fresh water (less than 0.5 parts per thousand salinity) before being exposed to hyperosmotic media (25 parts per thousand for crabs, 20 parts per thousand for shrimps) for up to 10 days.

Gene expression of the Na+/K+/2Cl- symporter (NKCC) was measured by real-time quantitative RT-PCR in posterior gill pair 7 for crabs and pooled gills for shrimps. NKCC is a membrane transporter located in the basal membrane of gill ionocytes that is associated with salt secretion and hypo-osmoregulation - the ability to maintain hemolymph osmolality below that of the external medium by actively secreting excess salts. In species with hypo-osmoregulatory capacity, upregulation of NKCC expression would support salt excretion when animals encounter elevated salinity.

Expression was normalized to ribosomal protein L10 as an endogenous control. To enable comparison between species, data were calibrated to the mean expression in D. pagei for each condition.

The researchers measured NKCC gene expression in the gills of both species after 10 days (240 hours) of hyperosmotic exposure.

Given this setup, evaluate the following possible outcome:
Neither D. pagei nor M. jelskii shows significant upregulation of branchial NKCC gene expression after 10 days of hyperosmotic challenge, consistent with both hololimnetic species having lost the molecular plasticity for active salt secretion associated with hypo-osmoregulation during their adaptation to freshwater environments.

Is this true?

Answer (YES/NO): NO